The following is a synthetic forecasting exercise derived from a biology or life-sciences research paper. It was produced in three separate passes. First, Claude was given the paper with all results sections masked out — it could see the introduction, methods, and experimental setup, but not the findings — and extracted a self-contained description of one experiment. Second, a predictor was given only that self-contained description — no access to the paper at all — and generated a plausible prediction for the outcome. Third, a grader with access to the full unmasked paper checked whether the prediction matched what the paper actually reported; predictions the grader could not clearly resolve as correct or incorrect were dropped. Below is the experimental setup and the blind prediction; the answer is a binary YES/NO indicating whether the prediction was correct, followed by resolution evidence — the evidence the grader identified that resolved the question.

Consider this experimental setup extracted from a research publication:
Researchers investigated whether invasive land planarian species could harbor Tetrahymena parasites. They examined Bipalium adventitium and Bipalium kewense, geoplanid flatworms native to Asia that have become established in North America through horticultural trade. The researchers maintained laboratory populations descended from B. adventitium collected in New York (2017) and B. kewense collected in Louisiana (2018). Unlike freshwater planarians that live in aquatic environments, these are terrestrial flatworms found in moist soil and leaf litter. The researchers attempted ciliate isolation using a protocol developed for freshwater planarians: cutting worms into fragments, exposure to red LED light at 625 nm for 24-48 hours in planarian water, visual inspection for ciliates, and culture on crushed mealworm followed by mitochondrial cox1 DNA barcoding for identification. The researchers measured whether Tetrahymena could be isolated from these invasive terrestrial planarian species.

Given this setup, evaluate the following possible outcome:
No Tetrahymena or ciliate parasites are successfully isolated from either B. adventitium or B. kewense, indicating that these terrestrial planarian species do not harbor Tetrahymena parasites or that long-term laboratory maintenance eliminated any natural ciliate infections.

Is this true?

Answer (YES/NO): NO